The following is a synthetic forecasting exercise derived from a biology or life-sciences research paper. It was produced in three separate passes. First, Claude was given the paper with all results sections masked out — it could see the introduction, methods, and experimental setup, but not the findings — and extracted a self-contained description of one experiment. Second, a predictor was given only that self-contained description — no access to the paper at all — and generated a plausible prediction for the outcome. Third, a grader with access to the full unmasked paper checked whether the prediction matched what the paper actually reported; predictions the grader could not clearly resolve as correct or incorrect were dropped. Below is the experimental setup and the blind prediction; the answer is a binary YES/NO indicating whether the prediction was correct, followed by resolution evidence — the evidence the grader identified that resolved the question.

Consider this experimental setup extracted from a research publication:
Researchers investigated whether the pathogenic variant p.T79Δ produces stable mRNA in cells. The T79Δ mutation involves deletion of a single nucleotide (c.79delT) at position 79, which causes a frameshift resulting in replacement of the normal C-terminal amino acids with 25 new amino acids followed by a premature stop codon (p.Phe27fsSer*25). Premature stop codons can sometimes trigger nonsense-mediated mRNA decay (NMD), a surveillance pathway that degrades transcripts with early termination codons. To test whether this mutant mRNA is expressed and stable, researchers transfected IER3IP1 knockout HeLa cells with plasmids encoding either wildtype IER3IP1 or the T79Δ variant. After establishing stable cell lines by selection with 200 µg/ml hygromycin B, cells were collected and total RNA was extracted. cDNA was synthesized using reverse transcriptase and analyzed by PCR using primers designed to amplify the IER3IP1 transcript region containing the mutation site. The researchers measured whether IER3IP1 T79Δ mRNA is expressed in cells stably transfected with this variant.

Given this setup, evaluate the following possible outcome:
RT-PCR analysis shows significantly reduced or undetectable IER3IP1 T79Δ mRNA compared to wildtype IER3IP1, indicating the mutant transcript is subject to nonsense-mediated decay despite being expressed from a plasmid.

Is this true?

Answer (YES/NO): NO